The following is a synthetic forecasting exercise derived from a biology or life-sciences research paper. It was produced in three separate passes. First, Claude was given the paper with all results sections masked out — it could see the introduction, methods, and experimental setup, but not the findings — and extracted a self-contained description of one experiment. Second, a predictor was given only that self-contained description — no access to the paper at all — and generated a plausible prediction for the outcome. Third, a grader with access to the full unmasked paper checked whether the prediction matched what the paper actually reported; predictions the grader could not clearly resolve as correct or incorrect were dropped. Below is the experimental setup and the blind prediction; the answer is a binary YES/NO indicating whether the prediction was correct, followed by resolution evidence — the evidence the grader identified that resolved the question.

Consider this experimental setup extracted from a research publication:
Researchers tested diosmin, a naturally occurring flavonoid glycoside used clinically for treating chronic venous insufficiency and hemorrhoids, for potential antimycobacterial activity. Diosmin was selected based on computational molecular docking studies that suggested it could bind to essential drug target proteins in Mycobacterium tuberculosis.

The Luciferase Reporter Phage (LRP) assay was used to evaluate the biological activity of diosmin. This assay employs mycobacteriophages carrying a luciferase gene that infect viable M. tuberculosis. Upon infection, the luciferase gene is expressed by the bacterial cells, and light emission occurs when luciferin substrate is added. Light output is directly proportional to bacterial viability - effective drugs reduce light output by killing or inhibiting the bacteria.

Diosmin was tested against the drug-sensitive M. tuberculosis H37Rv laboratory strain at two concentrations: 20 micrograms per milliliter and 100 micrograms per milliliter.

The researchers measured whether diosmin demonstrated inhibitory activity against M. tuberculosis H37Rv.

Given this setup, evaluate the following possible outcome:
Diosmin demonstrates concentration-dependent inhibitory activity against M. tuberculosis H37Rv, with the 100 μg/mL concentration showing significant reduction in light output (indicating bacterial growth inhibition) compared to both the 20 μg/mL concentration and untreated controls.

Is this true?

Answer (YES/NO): NO